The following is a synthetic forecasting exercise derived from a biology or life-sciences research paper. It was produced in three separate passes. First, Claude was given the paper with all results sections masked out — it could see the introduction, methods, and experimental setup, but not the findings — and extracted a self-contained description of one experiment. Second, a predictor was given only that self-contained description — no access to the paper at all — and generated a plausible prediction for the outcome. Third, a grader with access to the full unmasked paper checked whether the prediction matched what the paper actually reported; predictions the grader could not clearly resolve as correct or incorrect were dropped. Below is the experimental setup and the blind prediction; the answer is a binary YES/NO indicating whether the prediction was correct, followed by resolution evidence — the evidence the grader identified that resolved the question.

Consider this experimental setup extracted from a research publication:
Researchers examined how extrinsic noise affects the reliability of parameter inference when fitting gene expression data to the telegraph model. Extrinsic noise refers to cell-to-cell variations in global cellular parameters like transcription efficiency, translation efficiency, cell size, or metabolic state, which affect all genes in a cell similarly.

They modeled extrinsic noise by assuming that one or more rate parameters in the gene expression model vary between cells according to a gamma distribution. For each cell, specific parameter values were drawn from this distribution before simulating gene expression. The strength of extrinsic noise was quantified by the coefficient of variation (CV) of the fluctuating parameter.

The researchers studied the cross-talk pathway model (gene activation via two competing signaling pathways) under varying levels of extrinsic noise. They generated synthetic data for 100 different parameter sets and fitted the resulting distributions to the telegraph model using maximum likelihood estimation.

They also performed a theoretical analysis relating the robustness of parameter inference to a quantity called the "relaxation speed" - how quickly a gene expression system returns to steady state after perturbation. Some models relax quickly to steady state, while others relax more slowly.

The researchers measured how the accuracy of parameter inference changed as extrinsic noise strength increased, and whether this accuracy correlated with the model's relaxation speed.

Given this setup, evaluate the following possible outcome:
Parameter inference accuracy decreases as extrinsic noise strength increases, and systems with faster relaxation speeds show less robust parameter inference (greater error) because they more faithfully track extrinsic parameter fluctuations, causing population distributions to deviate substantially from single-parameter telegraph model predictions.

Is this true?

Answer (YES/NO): NO